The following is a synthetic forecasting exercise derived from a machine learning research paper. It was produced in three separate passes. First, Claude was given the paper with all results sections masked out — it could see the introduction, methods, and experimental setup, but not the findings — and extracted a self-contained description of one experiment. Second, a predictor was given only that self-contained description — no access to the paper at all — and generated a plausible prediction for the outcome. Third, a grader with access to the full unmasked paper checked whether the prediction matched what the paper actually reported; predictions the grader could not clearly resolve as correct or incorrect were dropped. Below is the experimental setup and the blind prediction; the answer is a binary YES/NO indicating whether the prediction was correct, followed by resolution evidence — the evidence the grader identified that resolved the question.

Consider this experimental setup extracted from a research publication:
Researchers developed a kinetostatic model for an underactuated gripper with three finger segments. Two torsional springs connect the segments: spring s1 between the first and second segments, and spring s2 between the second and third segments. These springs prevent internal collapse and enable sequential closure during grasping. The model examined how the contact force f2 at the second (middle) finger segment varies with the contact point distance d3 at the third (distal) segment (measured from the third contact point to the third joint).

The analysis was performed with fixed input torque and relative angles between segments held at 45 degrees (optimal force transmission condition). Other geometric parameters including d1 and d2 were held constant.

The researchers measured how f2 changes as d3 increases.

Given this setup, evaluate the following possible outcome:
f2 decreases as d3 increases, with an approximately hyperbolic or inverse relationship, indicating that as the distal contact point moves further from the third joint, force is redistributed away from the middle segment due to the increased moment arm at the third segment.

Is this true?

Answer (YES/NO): NO